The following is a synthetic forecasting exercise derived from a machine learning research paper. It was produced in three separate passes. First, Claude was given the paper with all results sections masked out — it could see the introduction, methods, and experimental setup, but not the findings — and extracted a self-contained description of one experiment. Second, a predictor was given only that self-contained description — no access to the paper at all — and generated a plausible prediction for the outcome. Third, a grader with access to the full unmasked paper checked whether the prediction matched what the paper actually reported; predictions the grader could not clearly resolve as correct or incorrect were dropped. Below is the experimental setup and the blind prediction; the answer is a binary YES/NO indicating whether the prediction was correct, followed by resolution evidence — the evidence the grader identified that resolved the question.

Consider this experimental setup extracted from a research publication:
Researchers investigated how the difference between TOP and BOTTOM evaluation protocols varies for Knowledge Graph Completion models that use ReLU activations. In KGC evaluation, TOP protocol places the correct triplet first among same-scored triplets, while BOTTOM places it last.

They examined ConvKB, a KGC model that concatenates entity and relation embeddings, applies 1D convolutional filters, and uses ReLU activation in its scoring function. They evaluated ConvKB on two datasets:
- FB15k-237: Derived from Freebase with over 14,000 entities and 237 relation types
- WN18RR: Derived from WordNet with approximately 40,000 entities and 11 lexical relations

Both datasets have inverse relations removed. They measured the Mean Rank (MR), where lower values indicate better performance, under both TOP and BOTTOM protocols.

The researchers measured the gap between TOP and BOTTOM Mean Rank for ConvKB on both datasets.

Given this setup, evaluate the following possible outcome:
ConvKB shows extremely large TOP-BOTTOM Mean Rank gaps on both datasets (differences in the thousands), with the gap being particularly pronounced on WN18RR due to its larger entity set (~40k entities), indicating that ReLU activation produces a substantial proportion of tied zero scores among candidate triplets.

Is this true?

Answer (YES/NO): NO